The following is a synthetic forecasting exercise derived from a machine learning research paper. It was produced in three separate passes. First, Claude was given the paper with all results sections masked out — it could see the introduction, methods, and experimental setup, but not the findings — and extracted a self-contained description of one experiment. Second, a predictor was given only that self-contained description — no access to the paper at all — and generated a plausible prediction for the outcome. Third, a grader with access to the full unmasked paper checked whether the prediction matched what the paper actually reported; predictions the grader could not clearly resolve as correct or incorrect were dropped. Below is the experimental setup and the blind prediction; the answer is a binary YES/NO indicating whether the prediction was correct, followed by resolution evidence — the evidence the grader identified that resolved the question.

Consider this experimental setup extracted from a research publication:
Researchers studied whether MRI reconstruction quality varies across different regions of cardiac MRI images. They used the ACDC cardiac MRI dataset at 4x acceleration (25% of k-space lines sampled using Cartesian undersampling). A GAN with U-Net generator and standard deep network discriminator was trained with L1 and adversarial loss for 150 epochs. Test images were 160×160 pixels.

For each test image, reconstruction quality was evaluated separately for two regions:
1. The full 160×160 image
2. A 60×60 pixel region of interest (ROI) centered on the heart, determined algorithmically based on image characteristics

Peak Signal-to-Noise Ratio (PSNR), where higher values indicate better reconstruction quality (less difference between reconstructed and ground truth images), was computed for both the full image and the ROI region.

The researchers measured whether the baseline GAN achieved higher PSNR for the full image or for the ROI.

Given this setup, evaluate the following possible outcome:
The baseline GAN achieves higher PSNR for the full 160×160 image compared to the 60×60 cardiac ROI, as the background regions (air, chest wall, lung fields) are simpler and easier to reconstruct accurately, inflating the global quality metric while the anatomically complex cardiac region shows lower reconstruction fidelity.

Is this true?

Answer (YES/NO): YES